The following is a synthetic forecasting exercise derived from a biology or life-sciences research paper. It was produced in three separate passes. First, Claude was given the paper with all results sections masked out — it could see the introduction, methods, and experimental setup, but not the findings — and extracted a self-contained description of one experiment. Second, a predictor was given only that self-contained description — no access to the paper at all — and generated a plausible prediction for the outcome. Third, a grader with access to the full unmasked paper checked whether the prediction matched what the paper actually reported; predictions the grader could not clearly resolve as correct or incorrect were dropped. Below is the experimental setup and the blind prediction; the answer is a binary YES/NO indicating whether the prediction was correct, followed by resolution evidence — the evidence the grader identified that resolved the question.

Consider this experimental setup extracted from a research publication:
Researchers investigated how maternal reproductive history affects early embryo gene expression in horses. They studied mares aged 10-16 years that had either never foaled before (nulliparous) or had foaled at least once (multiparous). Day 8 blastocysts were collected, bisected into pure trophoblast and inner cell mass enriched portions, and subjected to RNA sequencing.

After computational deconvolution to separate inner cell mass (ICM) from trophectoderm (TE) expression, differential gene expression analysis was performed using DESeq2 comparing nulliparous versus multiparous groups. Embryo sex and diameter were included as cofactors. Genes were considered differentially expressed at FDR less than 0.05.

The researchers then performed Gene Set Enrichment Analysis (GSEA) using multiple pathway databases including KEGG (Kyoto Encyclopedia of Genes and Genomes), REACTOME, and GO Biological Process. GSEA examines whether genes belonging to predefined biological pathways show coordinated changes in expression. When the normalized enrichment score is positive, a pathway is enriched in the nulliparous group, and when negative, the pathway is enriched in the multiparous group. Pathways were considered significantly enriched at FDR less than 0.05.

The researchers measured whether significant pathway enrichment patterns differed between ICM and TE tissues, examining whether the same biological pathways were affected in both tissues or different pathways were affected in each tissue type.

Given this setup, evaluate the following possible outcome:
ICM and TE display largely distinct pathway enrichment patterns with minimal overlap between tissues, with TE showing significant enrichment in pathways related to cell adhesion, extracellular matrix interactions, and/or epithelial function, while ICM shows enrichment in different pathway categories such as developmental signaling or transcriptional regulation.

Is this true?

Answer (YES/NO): NO